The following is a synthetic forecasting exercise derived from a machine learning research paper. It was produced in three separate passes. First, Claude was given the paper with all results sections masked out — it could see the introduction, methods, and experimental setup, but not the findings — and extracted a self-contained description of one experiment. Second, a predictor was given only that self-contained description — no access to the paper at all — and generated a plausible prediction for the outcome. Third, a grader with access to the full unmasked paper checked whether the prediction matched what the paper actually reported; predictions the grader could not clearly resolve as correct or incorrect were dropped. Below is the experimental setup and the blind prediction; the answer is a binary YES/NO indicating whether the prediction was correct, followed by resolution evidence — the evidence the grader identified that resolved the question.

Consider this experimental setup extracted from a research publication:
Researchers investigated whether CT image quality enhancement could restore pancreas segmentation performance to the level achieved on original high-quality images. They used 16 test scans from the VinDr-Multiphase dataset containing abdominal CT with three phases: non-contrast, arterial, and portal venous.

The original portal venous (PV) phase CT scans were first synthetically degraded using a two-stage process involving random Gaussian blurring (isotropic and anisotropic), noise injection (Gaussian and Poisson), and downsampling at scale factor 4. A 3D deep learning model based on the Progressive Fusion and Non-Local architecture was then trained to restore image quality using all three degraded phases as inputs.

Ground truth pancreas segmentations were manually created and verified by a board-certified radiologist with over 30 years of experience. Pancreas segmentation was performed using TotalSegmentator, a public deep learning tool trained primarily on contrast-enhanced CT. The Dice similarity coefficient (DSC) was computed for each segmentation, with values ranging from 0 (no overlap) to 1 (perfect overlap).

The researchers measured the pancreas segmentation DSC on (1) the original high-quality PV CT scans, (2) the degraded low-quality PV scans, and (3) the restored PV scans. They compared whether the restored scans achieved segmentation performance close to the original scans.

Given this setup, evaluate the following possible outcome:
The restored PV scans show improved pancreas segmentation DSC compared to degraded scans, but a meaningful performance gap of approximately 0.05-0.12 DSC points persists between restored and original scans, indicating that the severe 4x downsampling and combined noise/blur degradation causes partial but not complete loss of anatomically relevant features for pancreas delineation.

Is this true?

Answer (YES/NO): NO